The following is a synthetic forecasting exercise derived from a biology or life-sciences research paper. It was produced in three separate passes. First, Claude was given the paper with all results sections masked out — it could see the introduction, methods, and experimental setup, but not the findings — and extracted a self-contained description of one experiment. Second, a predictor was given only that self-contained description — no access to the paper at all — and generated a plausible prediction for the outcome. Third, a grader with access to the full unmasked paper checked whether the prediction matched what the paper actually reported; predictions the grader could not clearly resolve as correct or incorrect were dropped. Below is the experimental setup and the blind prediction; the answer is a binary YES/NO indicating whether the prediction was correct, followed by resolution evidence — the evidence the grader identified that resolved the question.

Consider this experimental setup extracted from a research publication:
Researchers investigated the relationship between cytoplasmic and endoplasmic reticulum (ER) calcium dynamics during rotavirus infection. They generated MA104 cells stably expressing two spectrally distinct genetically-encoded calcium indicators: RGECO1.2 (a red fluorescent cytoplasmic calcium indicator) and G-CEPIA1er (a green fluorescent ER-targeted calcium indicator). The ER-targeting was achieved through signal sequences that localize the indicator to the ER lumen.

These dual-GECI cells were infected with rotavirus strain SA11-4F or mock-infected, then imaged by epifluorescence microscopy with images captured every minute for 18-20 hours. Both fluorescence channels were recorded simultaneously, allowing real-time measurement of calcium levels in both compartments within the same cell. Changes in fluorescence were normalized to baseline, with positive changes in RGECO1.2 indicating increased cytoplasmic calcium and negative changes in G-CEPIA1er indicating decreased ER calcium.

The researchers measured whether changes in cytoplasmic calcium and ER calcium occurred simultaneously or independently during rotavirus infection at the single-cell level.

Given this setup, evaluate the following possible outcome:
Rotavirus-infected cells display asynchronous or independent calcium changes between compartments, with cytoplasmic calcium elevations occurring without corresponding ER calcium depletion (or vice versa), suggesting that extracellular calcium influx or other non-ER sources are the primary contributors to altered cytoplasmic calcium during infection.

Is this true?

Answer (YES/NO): NO